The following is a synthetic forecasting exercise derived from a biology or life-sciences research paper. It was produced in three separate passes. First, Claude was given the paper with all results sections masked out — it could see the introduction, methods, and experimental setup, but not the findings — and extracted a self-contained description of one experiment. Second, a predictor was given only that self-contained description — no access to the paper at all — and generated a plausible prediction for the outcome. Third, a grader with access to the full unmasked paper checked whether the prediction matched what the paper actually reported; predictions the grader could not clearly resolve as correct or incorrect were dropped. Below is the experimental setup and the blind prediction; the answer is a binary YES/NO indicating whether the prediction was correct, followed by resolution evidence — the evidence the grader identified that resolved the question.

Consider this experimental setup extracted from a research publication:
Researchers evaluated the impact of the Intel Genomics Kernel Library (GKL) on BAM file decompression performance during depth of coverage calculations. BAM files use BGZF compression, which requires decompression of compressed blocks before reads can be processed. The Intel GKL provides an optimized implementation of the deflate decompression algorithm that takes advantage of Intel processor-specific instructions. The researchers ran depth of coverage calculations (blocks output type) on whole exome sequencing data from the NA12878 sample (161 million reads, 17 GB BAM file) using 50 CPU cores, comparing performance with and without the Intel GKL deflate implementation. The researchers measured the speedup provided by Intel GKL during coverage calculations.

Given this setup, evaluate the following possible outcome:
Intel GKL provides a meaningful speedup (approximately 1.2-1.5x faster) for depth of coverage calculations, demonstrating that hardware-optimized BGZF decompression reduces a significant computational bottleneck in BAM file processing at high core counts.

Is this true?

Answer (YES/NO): NO